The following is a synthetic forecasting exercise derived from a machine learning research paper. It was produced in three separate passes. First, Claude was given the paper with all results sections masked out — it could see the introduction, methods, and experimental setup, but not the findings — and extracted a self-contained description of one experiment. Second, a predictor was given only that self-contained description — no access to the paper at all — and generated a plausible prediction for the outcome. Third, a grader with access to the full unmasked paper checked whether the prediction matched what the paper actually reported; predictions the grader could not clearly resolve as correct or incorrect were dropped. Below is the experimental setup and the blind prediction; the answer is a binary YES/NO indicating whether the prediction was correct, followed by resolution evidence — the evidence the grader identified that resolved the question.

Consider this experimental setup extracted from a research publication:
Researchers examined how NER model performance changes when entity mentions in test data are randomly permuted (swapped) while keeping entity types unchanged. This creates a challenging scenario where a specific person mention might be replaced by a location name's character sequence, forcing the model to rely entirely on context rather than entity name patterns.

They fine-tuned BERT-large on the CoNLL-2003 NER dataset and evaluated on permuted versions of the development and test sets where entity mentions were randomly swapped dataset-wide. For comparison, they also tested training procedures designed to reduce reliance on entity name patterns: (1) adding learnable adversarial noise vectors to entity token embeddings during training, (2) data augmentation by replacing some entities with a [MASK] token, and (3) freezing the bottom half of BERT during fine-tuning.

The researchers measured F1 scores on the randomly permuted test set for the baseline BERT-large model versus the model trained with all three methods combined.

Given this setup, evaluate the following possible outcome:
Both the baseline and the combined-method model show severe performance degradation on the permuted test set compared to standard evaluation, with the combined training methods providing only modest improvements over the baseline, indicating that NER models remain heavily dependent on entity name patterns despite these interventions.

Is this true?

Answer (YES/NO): NO